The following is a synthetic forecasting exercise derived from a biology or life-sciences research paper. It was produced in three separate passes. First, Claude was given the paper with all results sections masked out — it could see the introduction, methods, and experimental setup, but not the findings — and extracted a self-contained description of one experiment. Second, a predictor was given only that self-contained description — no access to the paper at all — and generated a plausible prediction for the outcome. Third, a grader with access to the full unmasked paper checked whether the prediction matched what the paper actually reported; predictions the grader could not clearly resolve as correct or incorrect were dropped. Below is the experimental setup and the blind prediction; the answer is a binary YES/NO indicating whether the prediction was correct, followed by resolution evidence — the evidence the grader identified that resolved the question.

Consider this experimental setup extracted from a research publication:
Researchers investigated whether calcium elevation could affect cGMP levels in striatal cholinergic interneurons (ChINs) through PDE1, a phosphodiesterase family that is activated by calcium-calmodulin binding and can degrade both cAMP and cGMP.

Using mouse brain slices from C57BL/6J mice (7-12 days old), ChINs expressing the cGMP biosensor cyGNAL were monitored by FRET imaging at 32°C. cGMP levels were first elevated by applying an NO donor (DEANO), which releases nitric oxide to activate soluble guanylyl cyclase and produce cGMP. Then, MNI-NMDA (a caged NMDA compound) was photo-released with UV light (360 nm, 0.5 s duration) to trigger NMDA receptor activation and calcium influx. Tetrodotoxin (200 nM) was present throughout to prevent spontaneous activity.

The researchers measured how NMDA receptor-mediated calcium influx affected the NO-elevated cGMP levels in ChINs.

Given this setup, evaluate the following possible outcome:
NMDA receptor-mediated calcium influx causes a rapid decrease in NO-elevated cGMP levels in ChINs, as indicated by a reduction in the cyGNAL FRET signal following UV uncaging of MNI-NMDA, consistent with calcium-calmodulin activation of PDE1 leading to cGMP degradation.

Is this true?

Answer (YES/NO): YES